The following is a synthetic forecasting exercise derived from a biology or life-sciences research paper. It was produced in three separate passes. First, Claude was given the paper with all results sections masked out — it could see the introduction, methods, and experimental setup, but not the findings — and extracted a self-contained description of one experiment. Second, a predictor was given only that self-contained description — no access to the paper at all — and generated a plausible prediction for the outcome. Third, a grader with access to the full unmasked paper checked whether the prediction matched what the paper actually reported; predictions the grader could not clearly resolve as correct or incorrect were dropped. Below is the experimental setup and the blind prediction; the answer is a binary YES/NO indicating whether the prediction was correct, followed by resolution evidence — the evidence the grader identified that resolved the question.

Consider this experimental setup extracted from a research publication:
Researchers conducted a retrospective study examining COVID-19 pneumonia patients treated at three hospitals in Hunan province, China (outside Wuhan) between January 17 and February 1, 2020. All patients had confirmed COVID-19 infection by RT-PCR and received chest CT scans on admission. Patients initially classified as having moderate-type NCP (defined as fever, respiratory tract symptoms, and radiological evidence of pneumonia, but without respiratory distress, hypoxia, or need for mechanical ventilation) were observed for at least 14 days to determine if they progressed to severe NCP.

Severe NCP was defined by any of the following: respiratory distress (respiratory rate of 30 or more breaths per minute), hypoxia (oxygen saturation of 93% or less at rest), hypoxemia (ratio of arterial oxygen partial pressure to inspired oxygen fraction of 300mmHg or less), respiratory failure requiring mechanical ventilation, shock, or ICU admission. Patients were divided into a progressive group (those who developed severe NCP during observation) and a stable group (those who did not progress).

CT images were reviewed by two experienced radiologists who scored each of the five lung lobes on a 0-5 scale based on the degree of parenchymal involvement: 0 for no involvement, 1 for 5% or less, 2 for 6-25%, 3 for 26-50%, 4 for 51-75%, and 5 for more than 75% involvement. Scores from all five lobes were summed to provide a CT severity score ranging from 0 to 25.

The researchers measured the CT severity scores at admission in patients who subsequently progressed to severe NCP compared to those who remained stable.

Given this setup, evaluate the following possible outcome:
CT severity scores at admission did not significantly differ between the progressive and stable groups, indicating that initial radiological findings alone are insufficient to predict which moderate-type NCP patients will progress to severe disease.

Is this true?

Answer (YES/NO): NO